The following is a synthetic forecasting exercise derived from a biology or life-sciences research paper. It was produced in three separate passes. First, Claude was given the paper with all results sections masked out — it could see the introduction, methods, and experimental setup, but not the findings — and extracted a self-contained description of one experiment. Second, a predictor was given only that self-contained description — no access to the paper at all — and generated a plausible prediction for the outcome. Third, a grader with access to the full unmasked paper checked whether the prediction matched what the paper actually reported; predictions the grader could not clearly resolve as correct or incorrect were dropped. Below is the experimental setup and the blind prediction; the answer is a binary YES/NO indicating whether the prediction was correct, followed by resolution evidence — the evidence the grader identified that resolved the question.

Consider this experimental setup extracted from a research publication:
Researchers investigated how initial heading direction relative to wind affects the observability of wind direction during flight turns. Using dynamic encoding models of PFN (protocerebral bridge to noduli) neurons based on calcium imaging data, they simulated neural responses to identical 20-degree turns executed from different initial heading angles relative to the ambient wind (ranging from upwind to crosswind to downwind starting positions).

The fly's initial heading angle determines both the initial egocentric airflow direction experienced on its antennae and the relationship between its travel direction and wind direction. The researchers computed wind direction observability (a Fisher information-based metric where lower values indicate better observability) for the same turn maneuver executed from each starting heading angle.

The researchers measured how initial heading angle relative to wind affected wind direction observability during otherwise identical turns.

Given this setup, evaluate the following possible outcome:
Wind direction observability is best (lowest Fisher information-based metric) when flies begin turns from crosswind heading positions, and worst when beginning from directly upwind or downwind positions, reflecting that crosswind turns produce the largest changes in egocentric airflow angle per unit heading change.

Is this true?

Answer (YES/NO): NO